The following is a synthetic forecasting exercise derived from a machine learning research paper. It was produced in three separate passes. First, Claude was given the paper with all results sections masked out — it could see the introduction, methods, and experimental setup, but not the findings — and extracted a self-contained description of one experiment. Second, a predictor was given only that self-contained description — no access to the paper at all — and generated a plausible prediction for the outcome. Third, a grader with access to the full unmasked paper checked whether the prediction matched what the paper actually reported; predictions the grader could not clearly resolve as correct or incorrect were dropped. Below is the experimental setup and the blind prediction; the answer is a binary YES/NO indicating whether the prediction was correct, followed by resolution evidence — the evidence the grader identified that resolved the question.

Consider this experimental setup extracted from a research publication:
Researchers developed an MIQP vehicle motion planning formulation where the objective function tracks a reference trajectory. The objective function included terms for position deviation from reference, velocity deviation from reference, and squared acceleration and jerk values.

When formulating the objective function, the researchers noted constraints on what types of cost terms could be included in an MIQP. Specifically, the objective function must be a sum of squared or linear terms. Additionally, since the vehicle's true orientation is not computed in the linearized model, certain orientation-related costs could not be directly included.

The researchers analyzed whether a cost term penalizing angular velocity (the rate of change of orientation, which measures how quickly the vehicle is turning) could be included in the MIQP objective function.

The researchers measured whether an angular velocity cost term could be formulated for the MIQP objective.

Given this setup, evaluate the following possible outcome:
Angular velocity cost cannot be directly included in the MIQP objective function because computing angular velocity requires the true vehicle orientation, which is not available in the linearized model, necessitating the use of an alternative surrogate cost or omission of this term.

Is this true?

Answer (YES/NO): NO